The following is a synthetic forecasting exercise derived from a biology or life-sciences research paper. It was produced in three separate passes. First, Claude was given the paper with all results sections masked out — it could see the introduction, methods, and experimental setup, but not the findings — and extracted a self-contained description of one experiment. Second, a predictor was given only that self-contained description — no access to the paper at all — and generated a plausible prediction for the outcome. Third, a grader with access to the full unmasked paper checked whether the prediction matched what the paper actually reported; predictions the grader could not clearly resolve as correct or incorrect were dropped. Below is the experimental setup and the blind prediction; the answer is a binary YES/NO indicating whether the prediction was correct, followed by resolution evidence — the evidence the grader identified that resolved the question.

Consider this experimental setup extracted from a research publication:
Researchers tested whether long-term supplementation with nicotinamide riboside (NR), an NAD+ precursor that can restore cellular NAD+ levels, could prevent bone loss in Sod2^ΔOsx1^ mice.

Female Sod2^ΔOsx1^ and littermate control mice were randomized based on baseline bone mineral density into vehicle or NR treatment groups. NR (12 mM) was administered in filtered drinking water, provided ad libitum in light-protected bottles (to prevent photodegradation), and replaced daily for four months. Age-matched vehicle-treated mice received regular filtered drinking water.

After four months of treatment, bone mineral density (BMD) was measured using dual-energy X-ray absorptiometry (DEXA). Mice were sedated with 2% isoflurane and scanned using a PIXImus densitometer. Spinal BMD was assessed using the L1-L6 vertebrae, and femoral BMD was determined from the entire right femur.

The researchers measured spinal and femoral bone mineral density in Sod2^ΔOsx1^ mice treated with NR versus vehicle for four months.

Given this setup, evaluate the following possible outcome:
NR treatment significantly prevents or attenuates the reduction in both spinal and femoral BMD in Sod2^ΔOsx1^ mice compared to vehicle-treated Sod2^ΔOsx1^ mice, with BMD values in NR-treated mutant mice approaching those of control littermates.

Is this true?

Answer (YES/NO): NO